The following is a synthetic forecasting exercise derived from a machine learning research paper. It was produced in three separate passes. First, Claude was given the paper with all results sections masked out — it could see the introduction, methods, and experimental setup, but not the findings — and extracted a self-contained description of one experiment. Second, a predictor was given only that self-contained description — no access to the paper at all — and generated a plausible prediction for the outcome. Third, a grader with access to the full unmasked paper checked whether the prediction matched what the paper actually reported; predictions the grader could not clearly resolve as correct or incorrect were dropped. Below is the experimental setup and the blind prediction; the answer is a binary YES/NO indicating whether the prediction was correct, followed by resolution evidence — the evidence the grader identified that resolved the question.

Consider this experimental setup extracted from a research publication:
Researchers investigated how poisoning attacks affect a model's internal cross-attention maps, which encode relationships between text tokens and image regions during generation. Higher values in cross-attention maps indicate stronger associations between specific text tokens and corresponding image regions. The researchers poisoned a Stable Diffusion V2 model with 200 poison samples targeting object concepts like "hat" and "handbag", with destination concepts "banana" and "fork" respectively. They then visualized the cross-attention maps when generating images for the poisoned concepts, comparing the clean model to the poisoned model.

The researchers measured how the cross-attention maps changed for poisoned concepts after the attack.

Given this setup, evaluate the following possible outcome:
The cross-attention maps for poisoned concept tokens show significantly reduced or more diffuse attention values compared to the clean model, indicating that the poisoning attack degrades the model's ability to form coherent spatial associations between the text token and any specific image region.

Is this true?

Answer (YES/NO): NO